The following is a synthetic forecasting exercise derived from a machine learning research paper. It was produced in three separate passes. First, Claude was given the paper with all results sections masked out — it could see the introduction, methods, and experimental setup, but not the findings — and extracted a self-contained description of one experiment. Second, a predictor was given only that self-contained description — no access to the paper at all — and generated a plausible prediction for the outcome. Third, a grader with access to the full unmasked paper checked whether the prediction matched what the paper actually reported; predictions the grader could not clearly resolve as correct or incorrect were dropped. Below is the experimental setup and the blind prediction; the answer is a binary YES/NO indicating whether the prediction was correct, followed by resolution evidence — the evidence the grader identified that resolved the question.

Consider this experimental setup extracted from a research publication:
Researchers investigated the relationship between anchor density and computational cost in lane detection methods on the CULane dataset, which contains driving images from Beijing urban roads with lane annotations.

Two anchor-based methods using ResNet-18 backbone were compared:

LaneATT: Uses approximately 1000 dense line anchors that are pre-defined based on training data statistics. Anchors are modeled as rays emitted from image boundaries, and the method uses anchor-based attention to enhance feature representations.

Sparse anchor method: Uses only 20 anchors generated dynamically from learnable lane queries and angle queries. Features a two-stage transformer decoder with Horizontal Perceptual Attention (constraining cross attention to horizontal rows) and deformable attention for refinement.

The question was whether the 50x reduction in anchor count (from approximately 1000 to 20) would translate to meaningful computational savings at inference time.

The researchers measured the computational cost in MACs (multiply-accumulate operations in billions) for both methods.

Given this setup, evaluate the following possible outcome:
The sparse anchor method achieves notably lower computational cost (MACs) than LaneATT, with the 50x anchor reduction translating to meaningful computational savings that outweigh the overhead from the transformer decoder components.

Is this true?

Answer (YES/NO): NO